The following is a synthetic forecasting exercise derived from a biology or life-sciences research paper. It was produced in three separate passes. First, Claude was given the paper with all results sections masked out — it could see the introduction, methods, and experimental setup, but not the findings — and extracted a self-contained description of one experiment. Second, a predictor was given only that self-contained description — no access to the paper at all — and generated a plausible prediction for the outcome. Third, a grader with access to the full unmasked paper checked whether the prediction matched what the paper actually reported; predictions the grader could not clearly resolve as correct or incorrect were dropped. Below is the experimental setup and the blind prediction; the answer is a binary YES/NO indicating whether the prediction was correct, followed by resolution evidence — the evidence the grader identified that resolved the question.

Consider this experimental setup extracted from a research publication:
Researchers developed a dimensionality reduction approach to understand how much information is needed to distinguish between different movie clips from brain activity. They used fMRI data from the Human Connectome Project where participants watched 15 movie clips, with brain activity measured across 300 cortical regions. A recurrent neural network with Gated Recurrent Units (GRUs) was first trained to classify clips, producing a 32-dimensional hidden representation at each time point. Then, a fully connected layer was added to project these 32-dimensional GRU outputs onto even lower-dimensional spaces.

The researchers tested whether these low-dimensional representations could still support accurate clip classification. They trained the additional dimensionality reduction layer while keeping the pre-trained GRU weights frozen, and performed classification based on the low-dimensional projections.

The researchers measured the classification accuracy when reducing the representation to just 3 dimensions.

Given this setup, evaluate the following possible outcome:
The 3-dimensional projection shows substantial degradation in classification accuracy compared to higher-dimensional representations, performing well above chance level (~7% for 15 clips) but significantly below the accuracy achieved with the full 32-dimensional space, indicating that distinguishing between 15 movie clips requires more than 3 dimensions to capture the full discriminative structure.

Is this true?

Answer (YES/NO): YES